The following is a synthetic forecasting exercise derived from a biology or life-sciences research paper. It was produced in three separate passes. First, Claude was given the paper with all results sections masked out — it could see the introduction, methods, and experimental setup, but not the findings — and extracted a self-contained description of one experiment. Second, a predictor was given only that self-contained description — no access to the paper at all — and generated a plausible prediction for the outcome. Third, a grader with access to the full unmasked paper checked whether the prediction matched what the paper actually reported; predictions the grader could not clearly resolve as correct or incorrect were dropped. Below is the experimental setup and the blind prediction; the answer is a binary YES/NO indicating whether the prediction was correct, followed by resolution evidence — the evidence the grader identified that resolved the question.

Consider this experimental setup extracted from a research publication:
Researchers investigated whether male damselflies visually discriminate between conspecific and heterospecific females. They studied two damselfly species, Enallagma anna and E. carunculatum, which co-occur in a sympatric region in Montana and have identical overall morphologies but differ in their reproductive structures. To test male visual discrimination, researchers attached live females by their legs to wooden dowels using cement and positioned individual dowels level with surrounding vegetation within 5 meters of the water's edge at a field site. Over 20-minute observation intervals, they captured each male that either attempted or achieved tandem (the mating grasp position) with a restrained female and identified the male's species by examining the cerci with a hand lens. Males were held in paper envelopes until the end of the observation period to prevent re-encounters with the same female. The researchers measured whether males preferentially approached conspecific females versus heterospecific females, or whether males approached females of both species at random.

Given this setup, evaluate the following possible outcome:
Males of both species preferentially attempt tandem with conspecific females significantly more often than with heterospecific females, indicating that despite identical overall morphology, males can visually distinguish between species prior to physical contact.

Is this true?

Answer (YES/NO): NO